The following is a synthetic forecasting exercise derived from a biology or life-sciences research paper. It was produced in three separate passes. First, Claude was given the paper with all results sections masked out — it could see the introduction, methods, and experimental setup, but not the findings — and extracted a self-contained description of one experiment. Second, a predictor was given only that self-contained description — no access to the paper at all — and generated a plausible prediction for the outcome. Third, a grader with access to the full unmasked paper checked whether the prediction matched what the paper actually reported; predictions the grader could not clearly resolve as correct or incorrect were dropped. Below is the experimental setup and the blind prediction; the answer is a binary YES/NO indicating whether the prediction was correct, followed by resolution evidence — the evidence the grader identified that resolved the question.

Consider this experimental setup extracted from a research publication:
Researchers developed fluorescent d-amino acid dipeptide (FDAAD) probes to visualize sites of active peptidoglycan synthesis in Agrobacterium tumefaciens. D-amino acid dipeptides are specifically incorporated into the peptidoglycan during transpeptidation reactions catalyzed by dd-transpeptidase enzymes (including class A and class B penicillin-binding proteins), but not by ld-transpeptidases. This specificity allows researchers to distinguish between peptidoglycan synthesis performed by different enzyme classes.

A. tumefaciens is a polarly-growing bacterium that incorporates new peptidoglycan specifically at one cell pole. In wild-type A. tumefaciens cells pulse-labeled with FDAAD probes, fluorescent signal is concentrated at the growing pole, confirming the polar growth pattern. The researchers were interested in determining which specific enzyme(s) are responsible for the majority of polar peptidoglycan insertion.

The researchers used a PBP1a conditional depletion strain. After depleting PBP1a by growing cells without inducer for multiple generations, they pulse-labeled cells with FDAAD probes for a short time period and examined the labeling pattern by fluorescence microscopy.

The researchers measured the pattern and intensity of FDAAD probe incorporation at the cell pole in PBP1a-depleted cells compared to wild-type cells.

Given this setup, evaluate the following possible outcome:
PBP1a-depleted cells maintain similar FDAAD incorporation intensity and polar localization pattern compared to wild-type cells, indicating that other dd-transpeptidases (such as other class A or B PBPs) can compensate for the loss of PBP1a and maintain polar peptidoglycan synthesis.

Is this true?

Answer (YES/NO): NO